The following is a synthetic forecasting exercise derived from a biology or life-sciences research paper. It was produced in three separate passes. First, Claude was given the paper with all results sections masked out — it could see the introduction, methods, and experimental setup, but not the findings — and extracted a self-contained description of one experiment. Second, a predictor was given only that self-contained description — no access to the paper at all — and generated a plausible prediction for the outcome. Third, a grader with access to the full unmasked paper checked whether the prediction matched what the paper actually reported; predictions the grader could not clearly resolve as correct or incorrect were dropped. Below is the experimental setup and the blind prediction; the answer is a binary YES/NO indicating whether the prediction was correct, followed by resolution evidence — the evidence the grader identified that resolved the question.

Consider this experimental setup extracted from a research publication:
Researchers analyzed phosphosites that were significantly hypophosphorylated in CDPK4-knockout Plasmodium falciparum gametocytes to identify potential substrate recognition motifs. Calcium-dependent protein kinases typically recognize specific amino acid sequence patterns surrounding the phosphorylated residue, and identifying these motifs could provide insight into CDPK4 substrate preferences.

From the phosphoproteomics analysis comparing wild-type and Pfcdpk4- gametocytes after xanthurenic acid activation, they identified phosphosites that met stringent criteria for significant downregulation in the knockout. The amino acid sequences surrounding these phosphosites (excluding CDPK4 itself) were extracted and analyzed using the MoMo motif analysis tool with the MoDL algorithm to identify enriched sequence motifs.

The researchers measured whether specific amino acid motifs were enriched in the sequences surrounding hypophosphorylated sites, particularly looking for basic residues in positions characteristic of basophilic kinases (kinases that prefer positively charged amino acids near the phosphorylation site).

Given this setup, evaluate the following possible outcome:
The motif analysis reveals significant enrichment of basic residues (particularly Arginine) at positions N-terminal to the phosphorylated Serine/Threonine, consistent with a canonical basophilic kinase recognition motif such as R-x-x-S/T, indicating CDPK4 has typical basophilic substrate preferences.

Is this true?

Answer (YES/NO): NO